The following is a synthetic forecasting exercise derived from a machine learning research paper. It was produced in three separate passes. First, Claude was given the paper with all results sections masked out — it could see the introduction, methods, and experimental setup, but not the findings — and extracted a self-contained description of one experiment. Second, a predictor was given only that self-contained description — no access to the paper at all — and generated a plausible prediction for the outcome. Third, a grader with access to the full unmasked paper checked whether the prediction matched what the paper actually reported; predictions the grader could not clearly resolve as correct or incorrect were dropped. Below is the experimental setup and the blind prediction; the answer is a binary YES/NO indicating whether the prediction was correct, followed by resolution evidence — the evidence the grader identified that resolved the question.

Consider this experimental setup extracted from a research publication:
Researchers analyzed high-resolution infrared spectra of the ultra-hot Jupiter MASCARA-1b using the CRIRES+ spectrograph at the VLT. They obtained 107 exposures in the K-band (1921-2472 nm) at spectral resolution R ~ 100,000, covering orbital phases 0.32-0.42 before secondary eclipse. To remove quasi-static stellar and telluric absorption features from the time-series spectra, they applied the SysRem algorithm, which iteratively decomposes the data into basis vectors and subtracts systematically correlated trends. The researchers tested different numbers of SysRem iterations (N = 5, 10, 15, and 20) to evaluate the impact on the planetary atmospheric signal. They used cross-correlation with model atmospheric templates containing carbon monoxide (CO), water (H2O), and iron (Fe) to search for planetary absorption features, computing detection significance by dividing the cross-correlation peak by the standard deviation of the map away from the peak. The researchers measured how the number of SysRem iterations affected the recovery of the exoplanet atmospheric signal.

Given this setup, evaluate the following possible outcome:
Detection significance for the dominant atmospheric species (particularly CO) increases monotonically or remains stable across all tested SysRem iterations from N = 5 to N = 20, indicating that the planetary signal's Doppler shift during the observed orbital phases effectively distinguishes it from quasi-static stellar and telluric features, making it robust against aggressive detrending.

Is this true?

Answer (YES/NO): YES